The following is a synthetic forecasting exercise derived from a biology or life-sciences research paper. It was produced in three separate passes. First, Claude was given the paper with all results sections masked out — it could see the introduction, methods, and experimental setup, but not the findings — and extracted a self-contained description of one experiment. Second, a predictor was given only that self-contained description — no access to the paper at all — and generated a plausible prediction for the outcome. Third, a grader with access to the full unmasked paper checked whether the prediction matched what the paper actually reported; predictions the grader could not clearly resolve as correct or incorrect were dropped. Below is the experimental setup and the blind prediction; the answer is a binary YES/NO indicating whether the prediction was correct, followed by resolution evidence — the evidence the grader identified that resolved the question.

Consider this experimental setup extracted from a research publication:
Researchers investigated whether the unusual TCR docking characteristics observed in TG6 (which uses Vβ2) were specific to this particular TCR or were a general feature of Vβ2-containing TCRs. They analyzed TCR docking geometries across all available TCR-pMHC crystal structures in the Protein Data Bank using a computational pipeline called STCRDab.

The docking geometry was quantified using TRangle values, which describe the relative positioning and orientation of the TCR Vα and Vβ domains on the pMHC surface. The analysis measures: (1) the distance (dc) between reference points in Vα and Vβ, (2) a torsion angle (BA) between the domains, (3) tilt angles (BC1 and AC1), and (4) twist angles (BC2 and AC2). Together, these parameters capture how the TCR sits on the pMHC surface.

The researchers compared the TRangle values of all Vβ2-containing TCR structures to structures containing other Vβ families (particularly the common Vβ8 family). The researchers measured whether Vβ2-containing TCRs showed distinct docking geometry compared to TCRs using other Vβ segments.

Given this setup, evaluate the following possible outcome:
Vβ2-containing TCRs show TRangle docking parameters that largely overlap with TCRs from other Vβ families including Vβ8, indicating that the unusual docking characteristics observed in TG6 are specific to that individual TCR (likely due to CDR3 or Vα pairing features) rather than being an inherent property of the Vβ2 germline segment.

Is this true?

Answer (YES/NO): NO